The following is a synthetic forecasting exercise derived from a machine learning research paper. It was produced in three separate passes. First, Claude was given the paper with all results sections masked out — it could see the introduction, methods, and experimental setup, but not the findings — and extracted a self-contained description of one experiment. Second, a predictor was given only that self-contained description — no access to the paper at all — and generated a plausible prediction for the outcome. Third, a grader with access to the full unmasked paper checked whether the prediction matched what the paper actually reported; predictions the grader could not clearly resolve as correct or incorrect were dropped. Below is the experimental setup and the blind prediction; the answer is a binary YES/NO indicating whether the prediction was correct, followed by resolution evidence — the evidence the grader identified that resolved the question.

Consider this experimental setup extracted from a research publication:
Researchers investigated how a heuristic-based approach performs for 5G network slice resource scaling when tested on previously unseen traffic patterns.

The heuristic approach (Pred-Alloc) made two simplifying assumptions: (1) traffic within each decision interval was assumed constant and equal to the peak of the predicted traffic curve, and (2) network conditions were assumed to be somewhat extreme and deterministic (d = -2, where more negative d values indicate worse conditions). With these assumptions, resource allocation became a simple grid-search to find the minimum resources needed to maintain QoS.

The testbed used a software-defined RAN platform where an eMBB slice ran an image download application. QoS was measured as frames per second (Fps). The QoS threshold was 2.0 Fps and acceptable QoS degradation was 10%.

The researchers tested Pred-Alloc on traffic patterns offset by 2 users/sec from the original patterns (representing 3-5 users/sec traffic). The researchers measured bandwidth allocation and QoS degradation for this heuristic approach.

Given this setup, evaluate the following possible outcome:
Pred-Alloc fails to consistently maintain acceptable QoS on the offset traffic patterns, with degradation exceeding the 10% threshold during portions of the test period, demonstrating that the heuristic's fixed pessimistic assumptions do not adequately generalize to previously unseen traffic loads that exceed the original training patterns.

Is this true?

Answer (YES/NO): NO